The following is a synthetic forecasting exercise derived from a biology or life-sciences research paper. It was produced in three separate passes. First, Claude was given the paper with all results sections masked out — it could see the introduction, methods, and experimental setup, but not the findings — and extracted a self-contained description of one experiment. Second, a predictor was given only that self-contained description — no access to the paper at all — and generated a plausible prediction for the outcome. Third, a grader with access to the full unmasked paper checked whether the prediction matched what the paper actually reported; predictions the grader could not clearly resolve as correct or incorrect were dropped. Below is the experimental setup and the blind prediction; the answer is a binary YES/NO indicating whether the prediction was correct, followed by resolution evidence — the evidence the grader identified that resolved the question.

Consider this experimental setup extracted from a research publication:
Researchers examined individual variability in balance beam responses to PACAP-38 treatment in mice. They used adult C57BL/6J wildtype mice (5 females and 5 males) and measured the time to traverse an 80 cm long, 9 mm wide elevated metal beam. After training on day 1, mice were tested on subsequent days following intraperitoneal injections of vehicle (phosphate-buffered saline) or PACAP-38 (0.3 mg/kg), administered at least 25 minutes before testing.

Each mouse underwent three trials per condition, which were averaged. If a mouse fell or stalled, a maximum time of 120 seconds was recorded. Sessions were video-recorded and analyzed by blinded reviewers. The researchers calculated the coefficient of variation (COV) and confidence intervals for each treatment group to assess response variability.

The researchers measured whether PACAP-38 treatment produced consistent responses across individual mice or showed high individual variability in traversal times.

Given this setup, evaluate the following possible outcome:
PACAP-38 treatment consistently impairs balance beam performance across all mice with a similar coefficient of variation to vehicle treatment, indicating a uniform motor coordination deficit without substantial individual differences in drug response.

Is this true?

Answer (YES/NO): NO